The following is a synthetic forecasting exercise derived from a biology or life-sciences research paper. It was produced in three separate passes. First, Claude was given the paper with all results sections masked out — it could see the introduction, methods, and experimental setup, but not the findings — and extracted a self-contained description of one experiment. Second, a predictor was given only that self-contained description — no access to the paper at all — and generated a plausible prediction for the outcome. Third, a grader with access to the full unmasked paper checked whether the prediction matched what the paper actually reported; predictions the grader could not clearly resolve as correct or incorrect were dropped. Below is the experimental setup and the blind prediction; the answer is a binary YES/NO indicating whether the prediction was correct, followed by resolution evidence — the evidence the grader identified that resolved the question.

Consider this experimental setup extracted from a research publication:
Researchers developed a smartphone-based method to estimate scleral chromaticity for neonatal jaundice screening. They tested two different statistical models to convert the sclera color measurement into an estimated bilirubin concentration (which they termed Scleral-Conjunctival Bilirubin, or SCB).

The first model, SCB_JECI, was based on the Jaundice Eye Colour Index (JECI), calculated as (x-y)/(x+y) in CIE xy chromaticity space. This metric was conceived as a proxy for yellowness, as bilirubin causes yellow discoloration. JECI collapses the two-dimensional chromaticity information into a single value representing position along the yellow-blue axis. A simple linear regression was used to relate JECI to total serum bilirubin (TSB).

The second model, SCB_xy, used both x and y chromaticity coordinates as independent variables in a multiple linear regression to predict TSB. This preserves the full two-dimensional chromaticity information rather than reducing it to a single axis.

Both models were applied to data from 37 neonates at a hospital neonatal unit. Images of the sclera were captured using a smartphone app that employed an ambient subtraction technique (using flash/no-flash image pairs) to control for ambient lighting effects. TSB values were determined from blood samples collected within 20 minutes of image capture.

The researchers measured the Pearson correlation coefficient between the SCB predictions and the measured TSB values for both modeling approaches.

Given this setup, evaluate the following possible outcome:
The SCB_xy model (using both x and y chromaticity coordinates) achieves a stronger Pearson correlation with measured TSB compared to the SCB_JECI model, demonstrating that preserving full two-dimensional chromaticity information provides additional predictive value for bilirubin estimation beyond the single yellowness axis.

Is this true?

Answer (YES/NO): YES